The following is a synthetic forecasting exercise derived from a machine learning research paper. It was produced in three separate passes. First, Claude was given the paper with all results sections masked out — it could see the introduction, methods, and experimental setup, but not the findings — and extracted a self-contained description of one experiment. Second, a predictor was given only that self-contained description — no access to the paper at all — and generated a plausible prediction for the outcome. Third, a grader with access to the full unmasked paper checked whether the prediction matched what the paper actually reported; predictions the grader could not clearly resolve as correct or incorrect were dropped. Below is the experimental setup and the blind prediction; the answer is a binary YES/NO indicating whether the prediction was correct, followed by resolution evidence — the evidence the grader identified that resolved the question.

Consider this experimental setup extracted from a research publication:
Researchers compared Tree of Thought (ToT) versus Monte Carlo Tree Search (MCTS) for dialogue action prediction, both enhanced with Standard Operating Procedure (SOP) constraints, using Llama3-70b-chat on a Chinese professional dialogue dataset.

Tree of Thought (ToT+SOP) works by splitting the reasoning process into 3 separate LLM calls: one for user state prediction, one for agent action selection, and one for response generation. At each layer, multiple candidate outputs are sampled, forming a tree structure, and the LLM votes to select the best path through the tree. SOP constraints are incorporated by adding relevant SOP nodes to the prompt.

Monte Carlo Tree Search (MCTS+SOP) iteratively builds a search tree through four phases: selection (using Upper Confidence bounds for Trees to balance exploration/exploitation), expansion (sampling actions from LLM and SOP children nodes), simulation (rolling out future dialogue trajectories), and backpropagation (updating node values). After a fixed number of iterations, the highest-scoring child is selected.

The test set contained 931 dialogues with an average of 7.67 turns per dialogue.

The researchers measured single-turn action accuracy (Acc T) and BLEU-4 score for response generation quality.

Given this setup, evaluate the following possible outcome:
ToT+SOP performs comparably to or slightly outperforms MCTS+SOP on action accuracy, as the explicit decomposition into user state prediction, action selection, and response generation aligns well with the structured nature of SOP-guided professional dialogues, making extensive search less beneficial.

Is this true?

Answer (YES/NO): NO